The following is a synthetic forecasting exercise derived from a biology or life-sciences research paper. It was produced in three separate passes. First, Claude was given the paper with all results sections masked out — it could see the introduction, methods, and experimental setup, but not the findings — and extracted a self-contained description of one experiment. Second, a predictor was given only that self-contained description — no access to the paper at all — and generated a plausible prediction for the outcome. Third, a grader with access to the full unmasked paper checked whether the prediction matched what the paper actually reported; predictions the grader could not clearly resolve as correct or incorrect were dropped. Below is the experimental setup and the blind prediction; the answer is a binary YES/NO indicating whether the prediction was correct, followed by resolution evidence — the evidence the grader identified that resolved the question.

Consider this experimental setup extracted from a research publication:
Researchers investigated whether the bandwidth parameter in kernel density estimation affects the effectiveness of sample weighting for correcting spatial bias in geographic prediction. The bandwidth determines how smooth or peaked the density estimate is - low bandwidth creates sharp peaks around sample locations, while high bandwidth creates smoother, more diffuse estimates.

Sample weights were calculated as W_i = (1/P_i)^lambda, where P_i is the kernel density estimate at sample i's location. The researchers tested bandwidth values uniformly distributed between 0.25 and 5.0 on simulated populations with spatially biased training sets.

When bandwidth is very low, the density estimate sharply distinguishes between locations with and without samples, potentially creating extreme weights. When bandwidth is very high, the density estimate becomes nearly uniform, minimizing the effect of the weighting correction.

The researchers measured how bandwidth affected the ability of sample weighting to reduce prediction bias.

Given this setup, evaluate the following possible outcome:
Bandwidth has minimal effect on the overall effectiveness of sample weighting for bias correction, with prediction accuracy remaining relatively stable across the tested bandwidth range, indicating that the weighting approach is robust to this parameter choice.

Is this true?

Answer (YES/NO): NO